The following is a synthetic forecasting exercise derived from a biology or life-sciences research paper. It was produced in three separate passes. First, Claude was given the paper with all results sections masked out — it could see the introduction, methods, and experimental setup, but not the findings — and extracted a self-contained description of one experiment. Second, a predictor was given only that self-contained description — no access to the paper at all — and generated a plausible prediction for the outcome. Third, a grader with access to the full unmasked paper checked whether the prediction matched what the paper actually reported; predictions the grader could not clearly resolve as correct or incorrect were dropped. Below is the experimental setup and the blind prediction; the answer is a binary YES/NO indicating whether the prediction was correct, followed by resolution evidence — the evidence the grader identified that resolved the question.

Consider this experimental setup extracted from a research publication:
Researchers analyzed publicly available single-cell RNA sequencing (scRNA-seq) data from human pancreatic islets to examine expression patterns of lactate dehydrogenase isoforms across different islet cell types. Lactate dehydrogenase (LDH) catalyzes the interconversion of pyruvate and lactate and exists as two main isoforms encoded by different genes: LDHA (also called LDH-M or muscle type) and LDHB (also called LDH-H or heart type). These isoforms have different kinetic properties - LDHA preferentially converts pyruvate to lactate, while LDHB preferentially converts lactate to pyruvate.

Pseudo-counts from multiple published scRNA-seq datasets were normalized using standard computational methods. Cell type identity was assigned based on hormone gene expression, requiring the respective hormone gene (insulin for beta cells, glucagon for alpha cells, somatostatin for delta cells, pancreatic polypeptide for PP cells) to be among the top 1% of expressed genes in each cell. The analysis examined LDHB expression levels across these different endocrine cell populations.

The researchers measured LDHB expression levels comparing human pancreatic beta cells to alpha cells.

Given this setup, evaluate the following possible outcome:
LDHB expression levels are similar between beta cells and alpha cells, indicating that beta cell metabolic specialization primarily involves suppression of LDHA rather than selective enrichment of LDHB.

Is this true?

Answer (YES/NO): NO